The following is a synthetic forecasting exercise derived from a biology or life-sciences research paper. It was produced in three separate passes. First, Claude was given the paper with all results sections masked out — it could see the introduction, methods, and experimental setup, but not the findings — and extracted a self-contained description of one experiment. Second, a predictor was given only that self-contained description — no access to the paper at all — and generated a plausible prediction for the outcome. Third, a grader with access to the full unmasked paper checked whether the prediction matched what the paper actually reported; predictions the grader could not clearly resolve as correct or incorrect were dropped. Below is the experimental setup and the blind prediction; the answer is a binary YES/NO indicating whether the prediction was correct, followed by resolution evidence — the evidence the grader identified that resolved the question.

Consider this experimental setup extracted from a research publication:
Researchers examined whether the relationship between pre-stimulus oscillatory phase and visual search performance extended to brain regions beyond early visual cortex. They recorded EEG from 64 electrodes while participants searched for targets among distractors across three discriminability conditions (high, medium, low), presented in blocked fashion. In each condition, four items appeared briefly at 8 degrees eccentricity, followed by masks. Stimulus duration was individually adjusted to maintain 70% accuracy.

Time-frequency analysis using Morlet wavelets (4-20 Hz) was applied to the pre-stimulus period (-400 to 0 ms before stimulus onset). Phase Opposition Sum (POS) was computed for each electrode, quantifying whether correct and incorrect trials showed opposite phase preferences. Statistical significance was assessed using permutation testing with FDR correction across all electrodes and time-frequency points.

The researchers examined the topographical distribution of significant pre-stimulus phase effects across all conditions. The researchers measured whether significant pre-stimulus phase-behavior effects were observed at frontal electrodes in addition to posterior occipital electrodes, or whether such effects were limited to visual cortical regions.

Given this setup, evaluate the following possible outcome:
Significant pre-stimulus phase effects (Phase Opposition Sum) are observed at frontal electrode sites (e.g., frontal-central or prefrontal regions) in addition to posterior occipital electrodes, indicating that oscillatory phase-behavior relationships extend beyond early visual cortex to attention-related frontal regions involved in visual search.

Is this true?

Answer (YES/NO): YES